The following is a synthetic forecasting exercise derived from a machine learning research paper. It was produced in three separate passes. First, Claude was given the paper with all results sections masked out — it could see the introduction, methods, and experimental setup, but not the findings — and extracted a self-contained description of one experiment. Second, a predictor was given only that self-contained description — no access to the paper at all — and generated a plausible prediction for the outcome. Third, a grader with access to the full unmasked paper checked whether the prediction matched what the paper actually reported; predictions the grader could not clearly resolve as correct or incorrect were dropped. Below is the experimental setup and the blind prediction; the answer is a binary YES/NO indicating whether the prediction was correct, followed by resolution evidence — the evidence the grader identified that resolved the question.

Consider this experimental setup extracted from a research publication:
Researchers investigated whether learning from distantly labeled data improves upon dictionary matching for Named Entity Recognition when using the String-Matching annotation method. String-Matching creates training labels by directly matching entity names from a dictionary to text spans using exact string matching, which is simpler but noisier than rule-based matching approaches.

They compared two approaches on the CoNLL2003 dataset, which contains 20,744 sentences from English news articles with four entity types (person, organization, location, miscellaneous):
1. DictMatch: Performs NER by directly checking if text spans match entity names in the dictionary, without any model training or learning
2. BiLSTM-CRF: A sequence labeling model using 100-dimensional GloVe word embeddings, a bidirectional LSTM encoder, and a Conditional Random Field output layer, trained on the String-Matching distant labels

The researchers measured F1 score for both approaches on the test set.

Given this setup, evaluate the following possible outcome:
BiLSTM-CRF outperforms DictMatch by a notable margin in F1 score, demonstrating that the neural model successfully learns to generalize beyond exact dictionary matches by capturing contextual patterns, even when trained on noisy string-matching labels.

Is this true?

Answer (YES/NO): YES